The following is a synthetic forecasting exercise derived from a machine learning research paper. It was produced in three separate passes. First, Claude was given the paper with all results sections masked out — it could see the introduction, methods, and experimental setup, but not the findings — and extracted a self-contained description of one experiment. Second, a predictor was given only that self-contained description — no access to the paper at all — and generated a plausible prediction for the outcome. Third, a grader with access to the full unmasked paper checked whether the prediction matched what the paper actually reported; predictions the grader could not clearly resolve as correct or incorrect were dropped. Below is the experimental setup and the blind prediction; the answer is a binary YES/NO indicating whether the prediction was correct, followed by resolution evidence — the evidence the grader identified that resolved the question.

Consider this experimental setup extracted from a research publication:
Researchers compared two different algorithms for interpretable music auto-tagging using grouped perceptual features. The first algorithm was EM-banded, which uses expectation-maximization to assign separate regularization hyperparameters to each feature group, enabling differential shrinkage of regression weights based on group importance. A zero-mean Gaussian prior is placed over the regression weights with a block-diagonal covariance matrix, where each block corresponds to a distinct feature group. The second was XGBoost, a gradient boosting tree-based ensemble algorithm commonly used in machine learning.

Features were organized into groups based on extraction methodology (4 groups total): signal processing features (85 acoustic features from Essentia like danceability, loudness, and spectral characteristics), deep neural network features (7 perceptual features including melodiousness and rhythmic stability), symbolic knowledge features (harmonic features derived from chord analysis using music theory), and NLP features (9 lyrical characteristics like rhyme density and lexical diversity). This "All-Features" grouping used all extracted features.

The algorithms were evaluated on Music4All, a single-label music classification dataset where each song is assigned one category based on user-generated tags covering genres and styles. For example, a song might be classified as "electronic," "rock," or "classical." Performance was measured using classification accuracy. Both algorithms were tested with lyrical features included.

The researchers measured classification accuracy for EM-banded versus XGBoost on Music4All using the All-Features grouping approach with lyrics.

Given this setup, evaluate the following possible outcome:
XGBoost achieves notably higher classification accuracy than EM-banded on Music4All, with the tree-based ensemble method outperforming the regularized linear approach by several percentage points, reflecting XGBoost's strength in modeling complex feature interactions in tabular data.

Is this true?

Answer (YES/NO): YES